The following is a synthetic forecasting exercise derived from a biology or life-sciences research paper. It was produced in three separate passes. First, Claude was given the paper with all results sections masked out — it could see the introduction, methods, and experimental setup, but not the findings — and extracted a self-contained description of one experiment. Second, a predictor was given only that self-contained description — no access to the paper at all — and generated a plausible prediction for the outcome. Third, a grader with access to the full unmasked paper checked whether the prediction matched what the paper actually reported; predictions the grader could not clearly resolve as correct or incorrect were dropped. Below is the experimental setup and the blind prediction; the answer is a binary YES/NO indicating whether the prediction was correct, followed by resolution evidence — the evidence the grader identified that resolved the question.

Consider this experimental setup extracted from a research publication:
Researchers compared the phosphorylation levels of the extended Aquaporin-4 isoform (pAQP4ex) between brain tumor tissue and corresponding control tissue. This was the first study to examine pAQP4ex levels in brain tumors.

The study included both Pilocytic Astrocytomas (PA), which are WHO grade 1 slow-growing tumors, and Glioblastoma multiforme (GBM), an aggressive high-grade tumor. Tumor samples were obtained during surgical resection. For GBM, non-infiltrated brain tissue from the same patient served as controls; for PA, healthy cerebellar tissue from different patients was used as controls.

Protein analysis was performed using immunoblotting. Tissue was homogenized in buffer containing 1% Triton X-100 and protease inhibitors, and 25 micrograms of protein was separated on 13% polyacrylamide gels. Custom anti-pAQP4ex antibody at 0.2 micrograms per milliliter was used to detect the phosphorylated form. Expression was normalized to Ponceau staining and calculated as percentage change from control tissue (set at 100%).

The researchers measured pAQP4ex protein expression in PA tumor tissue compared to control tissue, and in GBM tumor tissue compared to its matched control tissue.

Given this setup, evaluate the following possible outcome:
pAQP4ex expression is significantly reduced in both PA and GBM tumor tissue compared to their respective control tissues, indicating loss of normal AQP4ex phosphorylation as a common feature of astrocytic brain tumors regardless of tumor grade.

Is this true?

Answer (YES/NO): NO